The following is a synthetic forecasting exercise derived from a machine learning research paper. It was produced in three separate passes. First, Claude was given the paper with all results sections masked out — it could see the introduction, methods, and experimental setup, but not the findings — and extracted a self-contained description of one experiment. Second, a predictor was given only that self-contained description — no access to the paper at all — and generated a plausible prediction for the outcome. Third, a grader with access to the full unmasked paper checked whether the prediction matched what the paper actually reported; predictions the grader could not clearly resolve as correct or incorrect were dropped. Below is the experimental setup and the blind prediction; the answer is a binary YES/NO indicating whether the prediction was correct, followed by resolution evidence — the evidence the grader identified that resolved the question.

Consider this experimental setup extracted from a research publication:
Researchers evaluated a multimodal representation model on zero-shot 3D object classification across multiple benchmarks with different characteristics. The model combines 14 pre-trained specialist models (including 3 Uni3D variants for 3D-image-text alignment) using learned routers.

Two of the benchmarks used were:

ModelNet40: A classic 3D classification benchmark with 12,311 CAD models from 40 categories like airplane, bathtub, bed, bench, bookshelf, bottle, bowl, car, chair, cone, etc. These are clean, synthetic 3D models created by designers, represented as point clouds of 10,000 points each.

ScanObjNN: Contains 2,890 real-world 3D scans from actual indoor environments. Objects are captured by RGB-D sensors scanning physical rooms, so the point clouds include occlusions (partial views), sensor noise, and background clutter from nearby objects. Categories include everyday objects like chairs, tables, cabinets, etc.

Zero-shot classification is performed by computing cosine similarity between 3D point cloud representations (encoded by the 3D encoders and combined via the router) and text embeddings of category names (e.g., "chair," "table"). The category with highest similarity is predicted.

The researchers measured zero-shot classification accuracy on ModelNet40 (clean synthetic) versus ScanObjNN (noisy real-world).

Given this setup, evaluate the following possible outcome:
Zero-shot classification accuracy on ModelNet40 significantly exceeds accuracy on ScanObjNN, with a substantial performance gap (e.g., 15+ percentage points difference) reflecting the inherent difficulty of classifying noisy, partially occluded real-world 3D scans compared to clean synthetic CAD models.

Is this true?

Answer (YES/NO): YES